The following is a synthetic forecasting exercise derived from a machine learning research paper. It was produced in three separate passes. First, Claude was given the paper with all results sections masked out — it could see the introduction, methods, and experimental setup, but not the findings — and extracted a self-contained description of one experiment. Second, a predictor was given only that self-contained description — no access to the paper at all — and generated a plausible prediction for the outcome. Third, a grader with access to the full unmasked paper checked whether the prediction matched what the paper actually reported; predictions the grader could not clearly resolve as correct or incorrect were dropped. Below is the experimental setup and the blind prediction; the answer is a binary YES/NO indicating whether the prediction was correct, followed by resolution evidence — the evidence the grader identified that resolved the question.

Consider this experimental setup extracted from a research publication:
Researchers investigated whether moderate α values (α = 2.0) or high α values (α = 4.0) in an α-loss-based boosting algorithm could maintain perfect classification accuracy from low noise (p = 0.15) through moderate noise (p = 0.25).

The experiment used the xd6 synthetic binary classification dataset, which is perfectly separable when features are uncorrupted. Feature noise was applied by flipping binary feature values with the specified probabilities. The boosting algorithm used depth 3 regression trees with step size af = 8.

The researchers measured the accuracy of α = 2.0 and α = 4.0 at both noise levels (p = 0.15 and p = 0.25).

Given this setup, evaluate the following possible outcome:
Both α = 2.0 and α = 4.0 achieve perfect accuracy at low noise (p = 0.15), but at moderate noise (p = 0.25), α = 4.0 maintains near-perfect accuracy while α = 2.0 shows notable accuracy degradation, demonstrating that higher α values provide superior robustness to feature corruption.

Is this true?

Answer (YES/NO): NO